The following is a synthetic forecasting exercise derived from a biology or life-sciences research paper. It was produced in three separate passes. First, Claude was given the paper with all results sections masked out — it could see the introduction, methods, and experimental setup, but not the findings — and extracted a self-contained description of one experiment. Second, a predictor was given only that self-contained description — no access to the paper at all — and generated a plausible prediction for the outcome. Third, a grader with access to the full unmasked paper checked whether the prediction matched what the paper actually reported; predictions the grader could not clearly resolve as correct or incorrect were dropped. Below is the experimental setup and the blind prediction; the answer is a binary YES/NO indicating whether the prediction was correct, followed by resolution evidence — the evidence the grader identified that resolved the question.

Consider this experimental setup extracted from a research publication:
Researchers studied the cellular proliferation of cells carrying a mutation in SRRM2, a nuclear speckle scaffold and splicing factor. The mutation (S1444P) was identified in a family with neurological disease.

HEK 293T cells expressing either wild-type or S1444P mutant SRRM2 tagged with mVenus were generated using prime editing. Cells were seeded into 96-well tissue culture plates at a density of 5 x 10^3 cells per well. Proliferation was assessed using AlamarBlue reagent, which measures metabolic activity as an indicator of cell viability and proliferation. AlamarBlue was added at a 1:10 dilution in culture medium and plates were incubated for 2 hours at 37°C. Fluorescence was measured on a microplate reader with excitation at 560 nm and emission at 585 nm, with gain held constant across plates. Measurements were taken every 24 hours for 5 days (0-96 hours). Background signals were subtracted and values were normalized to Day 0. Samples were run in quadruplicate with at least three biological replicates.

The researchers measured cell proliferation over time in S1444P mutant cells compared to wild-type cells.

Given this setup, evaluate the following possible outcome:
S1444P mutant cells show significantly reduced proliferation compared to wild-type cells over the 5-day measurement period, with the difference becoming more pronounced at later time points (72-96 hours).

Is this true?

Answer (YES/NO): NO